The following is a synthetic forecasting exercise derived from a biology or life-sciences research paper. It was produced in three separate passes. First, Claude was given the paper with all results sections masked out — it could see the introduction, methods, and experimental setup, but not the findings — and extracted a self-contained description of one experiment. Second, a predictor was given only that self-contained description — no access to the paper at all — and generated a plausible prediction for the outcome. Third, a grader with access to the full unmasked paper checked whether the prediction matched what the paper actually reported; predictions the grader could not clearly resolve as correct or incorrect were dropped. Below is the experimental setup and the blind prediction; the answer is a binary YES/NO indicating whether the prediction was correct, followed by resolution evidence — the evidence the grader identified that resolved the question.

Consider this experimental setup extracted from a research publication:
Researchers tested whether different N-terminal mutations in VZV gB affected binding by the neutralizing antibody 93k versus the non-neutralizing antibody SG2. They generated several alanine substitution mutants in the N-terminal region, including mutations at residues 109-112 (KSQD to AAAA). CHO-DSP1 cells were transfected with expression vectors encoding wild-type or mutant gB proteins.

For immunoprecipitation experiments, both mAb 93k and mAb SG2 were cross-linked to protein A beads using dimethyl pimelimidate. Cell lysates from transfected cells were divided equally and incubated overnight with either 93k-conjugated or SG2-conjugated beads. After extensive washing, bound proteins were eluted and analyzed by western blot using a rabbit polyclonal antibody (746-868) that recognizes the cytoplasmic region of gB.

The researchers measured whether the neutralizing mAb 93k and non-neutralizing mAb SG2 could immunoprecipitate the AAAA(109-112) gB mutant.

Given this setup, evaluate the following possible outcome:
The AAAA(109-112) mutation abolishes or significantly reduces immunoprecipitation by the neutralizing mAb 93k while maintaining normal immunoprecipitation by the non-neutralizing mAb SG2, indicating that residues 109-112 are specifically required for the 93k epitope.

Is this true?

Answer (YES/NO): NO